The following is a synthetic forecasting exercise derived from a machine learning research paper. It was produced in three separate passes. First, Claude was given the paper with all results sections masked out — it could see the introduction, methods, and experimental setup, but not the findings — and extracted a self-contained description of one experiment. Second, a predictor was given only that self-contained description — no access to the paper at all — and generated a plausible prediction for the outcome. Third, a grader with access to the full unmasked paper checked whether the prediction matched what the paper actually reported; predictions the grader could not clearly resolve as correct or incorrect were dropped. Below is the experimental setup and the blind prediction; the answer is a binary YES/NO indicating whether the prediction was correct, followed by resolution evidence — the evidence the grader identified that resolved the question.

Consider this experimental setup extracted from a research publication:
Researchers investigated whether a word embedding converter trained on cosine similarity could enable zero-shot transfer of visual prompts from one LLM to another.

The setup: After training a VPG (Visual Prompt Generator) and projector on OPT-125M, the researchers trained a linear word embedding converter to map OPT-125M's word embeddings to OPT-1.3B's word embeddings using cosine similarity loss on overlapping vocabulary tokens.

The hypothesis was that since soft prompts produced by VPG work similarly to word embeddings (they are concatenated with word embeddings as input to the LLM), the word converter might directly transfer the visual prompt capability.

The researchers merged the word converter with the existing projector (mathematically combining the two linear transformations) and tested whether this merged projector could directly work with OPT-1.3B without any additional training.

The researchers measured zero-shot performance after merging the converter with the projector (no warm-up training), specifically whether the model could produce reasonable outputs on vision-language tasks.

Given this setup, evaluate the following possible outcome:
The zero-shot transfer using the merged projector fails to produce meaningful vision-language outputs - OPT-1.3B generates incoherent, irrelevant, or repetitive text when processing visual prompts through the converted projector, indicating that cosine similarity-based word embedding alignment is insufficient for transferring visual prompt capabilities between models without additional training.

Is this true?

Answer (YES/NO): YES